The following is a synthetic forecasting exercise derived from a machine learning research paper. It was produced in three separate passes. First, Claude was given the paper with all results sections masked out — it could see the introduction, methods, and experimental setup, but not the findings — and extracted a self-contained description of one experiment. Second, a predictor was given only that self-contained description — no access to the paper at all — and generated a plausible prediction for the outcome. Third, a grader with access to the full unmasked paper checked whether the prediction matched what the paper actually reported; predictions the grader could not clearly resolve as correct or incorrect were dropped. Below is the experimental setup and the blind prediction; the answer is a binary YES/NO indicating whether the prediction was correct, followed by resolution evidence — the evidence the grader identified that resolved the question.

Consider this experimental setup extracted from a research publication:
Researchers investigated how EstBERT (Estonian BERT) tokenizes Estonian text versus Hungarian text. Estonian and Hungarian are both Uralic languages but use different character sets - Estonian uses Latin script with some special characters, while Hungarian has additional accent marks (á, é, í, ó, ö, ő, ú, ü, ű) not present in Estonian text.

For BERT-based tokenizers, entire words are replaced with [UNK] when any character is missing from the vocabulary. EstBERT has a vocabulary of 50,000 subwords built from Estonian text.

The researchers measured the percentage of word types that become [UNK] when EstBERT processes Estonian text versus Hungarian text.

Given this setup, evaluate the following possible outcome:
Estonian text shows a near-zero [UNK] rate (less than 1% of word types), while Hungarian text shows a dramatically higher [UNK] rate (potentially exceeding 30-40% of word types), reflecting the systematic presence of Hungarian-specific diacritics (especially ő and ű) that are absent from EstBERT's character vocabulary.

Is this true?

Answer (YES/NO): NO